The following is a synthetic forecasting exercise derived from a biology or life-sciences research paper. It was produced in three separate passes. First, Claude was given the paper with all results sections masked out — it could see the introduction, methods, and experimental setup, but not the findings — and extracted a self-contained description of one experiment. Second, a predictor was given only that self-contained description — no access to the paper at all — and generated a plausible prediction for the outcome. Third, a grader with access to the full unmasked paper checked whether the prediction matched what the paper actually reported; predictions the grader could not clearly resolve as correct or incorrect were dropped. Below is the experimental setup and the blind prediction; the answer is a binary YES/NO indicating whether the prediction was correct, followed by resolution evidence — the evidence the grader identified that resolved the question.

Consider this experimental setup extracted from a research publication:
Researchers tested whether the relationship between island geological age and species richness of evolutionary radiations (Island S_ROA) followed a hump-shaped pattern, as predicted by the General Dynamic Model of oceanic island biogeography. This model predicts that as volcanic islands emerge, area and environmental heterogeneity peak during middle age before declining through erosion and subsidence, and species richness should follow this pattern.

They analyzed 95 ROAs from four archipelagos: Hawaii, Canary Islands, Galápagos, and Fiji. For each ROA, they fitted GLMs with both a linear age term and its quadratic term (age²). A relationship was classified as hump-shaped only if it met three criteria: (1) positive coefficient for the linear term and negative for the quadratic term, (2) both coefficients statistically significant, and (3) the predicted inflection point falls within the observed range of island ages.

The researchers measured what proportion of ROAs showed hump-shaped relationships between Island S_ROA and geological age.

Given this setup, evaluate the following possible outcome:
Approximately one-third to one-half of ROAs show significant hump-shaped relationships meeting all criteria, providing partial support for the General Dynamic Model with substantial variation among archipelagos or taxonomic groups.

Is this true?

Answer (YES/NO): NO